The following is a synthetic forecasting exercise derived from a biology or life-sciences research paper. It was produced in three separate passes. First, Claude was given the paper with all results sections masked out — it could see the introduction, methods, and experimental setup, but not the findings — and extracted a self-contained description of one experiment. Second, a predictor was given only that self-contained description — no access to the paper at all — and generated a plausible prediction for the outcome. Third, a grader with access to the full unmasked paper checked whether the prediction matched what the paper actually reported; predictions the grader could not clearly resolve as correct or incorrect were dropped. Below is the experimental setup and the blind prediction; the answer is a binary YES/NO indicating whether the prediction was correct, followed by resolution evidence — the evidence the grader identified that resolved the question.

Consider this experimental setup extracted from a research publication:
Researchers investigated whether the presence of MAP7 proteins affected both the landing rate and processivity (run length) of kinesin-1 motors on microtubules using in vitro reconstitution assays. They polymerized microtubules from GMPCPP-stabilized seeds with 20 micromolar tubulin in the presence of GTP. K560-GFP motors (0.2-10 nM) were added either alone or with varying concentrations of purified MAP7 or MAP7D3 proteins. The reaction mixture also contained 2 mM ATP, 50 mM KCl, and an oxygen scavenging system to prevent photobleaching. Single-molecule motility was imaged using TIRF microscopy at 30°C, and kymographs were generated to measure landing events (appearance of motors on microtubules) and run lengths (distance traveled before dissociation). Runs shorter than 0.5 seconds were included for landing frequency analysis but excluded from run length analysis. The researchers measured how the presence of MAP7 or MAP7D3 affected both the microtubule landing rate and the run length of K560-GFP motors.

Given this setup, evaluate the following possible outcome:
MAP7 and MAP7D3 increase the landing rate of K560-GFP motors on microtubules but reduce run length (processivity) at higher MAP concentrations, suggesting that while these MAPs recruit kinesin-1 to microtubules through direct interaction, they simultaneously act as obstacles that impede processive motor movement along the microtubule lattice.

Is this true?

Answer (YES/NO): NO